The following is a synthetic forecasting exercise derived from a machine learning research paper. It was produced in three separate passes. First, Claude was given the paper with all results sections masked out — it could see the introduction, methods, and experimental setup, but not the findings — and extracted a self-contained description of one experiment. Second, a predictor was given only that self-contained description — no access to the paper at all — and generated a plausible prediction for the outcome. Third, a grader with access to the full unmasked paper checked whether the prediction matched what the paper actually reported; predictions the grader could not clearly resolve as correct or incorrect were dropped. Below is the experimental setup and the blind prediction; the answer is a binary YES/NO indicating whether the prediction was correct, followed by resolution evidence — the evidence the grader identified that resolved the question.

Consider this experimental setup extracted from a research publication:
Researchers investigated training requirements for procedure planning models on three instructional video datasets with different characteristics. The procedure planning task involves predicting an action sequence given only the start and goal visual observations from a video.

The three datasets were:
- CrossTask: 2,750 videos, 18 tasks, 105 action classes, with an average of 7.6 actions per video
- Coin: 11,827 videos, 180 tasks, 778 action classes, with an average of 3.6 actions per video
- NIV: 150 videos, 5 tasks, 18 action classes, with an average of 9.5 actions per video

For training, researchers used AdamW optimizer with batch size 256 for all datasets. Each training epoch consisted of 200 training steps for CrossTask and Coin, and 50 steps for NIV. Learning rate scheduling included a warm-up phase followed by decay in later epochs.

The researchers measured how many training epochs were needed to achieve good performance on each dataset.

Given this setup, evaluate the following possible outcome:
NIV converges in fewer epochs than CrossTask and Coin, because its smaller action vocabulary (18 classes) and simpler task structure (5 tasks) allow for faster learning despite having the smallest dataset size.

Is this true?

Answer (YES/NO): NO